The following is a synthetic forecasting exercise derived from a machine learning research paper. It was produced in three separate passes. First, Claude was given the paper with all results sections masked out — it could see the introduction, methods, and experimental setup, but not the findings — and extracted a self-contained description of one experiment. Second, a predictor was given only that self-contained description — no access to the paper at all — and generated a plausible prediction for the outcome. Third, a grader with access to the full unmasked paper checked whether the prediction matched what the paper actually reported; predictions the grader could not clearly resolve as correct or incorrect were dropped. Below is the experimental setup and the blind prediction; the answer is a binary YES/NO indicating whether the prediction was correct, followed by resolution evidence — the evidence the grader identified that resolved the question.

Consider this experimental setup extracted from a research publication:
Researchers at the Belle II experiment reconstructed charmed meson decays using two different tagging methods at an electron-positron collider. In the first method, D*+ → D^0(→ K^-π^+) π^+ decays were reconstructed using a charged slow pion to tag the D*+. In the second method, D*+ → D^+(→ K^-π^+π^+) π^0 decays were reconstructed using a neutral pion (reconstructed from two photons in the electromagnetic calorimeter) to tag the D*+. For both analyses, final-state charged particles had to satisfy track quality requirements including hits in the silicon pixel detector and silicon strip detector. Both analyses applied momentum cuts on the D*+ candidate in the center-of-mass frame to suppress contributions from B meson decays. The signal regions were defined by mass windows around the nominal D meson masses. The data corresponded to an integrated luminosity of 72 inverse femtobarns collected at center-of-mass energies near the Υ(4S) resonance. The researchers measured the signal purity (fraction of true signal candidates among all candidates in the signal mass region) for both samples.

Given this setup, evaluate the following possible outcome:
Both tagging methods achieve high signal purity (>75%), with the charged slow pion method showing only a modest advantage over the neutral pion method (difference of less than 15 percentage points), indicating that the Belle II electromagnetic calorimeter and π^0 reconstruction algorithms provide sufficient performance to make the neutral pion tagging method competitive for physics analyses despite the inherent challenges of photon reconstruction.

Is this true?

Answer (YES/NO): YES